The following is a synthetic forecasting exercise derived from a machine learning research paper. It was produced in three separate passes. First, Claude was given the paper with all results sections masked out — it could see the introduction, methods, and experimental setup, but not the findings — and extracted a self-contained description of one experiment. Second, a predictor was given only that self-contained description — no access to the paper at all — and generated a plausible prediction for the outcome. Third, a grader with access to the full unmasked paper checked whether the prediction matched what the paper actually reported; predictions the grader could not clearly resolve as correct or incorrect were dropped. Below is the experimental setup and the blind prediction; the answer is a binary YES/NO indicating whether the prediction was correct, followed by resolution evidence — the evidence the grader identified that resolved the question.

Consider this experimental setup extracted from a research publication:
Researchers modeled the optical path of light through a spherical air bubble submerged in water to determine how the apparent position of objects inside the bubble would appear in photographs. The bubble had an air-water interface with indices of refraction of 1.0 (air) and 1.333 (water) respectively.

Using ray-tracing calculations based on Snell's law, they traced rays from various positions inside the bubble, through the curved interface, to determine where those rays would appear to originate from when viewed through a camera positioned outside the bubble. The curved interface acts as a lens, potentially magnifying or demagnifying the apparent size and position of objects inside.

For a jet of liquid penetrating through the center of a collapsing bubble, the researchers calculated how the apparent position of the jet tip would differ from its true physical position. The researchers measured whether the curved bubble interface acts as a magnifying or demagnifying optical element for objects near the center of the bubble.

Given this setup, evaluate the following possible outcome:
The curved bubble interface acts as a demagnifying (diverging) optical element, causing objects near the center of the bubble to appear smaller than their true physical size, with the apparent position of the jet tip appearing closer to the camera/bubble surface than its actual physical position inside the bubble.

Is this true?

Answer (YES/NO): NO